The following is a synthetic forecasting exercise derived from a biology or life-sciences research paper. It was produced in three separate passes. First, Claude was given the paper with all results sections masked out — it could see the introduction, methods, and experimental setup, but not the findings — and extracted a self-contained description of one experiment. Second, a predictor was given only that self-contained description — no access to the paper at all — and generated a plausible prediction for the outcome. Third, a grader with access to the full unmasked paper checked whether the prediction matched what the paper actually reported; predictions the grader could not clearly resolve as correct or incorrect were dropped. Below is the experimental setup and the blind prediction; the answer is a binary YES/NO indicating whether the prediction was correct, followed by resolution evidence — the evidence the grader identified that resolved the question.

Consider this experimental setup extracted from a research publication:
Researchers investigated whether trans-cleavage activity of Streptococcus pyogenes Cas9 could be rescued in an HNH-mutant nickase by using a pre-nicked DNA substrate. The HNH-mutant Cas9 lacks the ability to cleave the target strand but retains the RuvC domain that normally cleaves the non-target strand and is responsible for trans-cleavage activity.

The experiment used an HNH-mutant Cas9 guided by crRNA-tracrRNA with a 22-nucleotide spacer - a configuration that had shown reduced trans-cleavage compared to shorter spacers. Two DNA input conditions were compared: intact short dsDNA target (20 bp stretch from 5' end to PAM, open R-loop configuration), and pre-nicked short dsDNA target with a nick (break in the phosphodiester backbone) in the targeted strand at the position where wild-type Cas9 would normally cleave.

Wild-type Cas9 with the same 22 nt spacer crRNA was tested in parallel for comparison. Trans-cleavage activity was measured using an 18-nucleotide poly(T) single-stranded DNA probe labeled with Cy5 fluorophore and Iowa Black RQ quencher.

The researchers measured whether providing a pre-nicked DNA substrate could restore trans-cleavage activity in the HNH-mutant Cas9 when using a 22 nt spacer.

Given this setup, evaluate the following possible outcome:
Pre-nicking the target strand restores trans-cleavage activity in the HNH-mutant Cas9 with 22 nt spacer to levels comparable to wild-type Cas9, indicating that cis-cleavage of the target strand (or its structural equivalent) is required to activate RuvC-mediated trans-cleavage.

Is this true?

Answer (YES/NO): YES